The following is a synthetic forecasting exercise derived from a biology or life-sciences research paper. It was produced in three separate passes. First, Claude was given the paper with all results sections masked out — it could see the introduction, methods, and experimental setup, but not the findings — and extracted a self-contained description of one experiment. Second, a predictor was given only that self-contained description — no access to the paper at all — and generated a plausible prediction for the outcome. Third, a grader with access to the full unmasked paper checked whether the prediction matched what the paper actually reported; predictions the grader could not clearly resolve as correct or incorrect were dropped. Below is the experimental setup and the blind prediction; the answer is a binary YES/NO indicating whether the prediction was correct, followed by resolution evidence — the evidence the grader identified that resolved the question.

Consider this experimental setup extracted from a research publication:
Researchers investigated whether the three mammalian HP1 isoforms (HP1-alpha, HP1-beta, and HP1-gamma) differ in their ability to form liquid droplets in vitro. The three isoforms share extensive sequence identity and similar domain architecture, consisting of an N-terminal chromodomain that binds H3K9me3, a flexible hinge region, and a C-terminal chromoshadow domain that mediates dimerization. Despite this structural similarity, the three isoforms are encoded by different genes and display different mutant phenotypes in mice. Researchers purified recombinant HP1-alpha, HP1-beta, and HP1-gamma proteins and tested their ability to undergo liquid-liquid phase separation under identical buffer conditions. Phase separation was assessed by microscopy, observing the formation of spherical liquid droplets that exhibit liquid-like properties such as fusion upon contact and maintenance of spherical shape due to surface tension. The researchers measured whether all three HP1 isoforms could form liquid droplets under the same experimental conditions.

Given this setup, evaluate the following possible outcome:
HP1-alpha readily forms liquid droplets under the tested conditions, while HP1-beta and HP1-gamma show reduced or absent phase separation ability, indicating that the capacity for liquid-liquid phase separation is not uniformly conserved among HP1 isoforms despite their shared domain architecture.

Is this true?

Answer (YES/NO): YES